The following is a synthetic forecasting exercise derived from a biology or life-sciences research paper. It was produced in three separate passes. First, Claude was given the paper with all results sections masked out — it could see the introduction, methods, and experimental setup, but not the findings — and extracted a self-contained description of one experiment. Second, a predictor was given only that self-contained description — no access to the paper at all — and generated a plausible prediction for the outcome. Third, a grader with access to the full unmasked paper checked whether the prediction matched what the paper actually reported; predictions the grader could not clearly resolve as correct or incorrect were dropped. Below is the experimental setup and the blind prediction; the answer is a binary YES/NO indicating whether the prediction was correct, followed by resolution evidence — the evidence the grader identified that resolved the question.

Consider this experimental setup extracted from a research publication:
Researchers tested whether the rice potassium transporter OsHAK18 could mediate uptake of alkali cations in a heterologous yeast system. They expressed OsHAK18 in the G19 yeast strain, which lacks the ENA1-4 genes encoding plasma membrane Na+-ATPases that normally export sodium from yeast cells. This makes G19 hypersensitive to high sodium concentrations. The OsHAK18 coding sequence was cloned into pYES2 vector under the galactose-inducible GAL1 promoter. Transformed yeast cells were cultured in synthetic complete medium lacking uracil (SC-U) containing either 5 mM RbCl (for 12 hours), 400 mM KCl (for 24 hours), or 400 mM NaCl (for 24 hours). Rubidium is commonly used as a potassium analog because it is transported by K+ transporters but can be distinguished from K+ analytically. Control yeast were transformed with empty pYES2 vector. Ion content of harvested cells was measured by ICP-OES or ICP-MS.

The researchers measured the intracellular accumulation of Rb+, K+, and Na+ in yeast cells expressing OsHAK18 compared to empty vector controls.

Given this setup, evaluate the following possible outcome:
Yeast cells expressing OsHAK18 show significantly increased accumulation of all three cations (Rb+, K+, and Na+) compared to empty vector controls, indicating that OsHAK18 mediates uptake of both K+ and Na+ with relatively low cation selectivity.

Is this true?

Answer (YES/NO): YES